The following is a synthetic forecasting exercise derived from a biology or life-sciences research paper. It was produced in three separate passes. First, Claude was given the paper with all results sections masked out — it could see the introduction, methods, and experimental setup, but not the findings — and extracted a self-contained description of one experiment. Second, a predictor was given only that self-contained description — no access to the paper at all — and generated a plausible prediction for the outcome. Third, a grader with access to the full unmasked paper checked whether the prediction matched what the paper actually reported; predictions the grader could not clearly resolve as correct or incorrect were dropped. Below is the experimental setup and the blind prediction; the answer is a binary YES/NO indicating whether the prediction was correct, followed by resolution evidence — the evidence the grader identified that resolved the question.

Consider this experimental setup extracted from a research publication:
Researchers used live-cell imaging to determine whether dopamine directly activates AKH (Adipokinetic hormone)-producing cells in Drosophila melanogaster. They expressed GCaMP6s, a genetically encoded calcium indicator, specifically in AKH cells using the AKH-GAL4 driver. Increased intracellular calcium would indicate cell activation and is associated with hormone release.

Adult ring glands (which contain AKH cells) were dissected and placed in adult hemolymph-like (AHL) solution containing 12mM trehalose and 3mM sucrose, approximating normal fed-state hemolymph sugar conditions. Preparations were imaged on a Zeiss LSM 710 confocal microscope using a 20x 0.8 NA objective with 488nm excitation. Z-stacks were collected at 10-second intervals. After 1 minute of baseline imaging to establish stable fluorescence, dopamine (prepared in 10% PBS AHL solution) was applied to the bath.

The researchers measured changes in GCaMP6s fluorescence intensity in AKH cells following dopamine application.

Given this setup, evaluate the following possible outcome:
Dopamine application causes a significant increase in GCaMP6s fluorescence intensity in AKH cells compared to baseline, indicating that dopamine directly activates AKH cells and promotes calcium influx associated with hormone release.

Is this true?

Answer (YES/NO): NO